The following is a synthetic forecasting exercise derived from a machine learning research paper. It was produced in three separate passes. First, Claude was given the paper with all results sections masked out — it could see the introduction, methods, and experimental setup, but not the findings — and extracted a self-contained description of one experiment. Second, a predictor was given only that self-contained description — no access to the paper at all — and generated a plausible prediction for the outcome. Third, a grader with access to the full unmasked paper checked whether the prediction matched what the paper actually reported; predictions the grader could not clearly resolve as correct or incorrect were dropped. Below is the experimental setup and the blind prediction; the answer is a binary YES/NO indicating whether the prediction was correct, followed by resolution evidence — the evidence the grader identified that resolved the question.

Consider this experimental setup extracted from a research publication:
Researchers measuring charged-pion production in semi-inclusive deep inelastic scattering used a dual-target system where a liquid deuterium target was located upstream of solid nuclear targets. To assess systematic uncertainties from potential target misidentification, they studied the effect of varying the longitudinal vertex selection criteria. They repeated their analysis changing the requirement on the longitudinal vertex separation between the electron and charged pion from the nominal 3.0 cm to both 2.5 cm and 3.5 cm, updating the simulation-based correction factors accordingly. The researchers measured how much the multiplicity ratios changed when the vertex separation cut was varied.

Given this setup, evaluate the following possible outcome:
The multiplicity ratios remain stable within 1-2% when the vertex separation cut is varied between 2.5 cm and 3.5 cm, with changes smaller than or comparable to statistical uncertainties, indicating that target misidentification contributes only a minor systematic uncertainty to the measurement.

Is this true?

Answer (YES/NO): YES